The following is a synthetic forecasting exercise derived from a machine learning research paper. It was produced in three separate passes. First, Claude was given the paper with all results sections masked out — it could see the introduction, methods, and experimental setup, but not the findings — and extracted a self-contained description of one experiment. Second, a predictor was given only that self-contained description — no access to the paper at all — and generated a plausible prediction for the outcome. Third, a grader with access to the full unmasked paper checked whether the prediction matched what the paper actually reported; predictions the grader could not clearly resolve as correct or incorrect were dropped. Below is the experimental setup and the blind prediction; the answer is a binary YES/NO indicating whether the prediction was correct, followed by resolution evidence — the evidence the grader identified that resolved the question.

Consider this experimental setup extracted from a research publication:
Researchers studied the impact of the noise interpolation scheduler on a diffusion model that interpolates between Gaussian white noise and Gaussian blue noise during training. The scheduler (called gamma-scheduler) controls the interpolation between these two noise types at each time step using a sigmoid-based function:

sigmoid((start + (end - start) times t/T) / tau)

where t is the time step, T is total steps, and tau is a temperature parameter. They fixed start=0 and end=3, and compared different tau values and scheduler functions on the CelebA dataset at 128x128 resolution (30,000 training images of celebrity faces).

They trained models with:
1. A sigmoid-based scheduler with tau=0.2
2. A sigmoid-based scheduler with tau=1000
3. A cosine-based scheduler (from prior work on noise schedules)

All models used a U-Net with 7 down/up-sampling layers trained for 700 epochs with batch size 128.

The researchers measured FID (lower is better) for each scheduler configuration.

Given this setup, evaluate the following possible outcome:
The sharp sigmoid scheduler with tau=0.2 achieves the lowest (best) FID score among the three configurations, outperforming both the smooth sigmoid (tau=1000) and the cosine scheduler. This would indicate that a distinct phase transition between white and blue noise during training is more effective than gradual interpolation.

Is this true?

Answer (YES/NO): YES